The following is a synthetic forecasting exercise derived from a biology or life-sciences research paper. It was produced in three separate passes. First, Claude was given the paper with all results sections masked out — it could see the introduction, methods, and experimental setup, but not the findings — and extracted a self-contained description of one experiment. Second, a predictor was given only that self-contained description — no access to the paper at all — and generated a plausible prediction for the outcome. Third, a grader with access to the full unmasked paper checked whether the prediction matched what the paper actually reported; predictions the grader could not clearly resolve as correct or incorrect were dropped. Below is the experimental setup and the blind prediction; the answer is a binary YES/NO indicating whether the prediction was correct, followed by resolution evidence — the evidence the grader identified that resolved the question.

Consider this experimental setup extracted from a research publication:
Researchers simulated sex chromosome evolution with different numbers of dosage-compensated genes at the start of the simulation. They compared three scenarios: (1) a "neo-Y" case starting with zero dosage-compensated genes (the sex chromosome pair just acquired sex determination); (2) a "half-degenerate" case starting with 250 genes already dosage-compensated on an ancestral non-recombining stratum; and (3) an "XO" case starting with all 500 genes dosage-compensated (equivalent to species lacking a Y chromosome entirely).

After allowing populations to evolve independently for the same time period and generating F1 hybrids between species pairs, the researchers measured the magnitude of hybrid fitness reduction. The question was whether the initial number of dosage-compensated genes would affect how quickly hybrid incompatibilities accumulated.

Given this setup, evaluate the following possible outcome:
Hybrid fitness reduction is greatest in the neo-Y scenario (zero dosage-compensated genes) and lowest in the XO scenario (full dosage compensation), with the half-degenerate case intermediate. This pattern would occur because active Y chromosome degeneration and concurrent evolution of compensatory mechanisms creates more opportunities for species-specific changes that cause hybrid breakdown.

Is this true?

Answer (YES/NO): NO